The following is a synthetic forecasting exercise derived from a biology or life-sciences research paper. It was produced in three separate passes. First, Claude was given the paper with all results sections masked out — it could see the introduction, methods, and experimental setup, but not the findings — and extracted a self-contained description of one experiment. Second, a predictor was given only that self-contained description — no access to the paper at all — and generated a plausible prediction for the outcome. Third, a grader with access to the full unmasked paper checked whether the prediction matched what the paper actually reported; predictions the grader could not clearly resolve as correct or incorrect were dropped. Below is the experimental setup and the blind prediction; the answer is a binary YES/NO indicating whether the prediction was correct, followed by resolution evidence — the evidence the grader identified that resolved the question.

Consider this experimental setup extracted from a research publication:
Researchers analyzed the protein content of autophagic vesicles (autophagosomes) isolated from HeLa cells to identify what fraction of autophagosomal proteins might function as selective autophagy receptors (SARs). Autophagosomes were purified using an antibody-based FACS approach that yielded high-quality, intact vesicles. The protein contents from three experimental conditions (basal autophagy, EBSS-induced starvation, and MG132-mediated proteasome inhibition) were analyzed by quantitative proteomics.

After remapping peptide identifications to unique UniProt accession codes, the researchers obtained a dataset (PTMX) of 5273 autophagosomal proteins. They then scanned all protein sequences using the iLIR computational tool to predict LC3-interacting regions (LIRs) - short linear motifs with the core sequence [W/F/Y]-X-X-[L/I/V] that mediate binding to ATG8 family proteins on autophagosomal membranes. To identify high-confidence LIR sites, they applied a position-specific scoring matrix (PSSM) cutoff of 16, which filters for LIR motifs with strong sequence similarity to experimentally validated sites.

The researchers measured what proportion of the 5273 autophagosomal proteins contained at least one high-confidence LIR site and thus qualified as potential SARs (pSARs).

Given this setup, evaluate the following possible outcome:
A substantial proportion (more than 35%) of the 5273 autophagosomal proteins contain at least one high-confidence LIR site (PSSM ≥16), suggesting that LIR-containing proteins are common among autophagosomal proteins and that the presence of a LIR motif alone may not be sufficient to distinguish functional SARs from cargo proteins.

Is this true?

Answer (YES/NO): NO